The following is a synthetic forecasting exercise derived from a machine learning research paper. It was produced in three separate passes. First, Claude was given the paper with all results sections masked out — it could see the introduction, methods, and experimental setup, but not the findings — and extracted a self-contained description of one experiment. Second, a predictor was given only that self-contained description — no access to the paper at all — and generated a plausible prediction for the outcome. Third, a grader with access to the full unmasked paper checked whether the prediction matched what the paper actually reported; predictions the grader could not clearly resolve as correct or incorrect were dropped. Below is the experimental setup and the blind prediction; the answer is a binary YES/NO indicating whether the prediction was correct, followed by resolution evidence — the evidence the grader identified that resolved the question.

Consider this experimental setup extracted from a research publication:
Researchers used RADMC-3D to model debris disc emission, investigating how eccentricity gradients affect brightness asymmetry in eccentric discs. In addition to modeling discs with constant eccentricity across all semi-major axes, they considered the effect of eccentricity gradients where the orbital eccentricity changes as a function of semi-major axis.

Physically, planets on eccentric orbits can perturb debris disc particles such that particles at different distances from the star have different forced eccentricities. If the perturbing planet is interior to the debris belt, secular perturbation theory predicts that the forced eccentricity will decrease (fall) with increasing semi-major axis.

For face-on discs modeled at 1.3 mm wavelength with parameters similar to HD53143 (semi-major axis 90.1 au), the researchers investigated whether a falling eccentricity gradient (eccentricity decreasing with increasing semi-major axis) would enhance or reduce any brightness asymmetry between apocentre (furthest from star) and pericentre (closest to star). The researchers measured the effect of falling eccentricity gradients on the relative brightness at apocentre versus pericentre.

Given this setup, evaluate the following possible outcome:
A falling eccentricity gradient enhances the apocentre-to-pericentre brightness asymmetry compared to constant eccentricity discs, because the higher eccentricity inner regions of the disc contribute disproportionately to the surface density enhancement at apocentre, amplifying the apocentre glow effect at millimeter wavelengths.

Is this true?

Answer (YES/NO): YES